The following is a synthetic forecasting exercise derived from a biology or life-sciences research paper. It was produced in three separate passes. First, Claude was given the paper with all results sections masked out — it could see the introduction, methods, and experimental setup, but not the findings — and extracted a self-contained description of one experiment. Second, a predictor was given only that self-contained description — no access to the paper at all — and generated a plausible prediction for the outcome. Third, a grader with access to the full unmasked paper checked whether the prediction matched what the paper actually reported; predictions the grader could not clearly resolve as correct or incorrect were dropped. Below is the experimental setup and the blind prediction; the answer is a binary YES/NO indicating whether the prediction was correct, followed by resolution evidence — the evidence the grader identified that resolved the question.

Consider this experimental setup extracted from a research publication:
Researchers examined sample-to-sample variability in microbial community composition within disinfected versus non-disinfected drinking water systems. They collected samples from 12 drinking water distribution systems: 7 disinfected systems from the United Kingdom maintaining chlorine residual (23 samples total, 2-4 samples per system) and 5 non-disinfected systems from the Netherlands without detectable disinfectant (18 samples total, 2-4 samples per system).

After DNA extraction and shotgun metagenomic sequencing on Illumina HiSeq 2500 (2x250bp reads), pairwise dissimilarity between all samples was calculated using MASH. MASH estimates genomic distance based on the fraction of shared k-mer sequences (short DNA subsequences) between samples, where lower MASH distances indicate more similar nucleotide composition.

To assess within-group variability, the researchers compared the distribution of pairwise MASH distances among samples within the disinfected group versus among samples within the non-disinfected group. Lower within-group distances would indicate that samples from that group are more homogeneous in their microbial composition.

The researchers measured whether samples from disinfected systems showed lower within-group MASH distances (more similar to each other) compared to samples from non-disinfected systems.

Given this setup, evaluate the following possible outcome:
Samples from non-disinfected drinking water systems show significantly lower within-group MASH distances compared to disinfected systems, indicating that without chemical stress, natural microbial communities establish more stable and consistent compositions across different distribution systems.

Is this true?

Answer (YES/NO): NO